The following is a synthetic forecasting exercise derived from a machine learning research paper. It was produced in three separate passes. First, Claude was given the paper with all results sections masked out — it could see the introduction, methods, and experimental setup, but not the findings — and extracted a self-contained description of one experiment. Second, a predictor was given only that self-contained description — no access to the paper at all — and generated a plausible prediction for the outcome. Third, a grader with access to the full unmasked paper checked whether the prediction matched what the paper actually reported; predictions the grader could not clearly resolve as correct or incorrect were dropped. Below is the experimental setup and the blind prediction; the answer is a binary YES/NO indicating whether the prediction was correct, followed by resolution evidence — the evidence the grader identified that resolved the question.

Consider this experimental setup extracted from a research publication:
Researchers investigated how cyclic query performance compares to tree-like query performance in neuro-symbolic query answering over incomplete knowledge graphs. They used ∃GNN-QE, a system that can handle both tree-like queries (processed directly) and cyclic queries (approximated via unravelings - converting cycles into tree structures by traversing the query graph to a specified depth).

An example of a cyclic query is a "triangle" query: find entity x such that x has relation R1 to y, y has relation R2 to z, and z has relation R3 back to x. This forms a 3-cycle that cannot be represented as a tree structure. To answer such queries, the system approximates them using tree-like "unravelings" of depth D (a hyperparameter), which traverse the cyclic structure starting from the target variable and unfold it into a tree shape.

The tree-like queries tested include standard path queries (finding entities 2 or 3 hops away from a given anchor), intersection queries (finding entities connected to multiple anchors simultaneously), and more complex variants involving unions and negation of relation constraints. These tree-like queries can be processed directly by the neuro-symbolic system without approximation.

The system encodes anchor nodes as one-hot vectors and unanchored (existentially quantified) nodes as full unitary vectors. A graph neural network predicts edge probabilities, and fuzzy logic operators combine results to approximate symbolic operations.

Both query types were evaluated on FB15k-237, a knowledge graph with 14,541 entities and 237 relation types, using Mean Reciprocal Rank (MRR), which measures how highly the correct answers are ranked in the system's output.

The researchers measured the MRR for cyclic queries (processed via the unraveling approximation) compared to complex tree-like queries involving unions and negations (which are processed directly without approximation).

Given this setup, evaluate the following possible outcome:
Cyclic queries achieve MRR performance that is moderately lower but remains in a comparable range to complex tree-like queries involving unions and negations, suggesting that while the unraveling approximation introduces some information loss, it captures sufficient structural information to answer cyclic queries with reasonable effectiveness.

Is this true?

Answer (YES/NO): YES